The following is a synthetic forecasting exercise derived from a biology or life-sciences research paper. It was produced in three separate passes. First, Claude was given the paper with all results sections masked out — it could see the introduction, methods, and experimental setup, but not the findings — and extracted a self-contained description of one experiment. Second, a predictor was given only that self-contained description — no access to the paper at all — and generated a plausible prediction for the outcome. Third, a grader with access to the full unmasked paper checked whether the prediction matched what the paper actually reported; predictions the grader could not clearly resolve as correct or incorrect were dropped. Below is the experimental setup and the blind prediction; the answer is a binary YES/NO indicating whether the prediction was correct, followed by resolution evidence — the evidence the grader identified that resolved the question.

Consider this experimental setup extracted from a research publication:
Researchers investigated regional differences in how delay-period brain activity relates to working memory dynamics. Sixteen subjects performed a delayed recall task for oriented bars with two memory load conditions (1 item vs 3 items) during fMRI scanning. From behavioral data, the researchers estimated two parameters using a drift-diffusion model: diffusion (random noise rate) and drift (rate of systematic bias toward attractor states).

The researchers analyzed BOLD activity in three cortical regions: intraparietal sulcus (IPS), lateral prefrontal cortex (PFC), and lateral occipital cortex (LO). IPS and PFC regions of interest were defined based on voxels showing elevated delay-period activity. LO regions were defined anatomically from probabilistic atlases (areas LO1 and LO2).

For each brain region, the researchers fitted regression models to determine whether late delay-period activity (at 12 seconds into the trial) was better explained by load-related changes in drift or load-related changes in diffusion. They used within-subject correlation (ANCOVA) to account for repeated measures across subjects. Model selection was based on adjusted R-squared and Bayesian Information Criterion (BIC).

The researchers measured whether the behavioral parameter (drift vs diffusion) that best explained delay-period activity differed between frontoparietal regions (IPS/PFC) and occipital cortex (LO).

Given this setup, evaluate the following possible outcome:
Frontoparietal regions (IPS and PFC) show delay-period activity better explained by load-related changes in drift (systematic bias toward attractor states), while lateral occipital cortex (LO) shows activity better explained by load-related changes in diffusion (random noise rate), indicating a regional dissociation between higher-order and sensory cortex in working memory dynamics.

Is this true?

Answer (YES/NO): NO